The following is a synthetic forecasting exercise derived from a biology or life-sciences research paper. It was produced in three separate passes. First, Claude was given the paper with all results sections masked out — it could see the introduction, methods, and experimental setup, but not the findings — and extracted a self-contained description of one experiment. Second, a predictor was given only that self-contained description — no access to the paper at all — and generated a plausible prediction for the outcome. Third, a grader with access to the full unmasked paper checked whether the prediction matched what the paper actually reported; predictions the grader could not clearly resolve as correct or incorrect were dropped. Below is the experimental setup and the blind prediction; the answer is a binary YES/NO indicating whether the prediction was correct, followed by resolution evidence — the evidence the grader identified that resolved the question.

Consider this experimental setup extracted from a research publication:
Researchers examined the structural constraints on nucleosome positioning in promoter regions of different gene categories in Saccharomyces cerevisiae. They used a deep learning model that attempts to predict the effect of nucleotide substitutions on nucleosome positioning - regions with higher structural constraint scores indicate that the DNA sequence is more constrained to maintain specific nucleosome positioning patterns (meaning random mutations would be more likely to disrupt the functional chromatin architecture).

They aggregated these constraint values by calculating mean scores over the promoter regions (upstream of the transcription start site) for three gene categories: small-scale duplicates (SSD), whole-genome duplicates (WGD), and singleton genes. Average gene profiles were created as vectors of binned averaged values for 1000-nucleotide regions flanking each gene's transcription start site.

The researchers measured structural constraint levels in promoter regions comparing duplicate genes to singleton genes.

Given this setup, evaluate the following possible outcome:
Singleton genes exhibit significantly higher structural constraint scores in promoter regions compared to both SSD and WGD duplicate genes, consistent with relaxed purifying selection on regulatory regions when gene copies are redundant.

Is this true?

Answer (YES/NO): NO